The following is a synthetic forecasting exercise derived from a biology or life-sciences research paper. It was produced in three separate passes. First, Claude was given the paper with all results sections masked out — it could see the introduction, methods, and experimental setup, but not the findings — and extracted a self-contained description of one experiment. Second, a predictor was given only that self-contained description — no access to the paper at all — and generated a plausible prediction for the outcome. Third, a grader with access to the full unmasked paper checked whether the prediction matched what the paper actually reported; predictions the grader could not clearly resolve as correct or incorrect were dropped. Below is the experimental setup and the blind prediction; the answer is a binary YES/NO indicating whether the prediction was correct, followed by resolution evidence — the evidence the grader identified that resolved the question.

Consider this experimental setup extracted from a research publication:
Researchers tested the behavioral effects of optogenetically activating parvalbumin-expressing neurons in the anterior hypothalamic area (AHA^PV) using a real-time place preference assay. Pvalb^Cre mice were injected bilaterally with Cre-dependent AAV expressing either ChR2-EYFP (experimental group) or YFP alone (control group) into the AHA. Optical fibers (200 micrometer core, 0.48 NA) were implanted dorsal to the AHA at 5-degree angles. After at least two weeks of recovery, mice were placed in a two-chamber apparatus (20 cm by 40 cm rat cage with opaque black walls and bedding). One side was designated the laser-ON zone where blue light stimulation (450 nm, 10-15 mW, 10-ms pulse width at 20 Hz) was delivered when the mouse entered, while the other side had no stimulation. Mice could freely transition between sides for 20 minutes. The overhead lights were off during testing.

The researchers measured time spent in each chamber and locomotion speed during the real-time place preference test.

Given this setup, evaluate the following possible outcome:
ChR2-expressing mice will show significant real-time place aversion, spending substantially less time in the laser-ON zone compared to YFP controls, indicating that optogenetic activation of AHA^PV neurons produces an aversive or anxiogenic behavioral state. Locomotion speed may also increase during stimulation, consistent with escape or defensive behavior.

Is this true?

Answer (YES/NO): YES